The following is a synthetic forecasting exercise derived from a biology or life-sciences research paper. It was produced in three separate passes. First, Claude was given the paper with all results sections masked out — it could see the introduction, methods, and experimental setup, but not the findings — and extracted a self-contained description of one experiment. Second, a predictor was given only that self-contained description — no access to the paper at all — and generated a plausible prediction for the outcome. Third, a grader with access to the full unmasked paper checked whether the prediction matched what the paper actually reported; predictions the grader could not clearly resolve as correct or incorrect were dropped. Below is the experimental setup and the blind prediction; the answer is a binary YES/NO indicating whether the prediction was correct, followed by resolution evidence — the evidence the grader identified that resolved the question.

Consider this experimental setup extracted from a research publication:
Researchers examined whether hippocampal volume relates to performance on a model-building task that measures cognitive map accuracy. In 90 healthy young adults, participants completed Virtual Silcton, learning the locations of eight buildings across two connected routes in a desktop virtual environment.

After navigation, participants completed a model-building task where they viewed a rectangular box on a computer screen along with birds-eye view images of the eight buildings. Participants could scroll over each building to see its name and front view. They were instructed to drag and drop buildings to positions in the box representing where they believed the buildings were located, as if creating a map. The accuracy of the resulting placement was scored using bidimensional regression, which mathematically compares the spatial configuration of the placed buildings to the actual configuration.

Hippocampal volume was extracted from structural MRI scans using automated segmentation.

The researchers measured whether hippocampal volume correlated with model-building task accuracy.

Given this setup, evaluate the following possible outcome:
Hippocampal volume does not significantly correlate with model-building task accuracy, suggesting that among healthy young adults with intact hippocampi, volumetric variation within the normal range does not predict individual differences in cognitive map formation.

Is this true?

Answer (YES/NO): YES